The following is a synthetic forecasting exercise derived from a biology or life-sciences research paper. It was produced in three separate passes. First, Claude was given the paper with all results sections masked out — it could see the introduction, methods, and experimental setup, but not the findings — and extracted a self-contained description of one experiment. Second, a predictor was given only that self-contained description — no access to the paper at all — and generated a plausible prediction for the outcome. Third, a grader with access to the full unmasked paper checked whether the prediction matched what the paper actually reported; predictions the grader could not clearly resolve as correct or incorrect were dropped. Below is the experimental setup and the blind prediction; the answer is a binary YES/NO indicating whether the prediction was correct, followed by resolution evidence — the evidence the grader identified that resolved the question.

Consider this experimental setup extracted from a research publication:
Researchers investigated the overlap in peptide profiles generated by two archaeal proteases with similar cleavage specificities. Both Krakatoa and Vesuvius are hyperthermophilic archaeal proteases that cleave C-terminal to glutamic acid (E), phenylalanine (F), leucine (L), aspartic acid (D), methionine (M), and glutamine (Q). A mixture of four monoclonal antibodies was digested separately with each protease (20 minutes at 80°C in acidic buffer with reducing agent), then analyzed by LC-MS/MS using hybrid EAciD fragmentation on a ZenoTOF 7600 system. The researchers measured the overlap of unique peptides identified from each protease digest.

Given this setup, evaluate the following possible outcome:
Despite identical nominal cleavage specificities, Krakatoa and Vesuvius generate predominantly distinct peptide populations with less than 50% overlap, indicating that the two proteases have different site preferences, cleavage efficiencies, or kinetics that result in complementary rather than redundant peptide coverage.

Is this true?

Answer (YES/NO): YES